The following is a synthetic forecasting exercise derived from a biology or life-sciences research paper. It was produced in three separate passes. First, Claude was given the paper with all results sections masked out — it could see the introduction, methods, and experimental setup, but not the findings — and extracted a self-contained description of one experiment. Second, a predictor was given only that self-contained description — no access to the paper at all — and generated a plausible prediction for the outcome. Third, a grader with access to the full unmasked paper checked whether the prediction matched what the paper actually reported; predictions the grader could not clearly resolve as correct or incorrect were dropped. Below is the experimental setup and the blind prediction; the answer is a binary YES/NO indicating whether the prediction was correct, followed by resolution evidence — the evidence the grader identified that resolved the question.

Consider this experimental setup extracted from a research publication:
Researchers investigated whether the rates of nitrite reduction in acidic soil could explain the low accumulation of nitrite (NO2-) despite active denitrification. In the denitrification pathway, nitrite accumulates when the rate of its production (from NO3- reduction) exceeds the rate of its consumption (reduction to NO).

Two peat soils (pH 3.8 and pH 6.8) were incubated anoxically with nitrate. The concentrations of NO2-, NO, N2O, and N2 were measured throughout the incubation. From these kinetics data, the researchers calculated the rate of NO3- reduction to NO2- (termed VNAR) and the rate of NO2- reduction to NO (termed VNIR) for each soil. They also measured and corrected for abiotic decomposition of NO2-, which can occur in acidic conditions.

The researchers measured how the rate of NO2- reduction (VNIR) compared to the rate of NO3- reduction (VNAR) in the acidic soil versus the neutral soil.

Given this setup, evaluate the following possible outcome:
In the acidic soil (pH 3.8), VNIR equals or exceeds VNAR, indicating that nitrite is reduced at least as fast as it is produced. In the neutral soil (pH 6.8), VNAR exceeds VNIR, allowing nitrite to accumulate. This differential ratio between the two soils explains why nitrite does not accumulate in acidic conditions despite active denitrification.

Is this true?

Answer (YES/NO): YES